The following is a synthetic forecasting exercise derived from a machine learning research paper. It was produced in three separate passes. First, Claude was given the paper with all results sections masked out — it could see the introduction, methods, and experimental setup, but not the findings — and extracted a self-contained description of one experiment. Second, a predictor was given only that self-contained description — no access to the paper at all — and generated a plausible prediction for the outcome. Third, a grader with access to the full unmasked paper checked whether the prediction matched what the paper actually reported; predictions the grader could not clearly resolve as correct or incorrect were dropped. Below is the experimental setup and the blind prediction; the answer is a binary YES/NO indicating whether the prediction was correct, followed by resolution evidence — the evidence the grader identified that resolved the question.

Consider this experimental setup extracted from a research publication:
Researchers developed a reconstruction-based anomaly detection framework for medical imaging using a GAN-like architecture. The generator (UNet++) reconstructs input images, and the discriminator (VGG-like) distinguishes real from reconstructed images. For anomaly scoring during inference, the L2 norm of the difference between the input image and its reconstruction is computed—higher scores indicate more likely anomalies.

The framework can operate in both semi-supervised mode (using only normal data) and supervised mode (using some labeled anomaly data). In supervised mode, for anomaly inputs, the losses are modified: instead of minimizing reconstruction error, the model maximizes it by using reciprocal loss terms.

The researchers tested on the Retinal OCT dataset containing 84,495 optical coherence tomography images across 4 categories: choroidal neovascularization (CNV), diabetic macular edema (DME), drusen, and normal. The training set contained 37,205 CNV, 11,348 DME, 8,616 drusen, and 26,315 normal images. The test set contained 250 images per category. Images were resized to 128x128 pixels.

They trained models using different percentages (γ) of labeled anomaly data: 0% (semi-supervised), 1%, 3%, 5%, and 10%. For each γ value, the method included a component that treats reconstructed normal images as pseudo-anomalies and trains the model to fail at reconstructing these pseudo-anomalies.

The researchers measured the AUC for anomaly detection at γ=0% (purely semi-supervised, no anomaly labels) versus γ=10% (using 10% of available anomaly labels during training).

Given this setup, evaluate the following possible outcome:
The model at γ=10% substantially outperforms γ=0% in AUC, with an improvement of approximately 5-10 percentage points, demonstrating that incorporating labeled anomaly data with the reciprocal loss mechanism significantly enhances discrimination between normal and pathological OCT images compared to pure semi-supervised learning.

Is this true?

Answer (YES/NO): YES